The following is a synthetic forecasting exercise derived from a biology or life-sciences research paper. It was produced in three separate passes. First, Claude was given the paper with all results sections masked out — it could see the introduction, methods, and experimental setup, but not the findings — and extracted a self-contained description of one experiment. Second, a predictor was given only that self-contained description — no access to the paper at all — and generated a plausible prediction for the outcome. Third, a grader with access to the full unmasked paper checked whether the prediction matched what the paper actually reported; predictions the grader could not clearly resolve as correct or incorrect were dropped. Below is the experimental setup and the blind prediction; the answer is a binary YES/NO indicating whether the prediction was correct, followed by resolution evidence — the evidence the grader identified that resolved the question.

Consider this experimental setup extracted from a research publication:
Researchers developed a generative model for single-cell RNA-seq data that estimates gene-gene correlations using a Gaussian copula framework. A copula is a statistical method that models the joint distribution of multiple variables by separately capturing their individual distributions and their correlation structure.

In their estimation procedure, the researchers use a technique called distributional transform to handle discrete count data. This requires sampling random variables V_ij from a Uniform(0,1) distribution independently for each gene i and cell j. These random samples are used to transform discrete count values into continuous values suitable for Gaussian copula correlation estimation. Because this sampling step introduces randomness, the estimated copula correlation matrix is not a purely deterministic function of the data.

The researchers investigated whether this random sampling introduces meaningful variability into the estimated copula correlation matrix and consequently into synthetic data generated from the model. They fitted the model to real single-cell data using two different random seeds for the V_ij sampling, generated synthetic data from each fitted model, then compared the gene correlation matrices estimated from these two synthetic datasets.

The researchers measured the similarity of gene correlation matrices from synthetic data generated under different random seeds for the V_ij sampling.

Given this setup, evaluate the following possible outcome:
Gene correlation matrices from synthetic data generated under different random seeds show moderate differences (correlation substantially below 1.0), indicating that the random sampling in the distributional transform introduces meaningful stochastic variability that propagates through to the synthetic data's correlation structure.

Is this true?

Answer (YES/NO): NO